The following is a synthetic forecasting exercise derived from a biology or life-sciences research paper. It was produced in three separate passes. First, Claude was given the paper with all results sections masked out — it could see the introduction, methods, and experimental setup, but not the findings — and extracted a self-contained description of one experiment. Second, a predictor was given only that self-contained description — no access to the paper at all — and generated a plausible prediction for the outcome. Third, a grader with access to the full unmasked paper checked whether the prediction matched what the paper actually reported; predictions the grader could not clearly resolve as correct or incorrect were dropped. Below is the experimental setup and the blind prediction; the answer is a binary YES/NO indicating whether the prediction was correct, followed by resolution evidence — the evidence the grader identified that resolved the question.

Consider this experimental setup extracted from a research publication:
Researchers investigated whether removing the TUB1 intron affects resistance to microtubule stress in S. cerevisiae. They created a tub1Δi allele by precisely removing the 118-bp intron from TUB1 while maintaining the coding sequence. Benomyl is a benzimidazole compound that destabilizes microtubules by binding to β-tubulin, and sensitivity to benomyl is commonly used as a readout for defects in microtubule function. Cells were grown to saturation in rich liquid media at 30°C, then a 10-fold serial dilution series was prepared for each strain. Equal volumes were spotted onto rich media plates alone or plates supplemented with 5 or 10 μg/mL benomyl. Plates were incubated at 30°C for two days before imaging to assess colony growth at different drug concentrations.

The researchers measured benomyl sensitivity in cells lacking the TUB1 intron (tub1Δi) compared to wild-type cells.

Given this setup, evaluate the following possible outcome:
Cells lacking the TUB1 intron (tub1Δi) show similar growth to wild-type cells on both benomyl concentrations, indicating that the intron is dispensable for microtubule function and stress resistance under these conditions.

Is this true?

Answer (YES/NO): NO